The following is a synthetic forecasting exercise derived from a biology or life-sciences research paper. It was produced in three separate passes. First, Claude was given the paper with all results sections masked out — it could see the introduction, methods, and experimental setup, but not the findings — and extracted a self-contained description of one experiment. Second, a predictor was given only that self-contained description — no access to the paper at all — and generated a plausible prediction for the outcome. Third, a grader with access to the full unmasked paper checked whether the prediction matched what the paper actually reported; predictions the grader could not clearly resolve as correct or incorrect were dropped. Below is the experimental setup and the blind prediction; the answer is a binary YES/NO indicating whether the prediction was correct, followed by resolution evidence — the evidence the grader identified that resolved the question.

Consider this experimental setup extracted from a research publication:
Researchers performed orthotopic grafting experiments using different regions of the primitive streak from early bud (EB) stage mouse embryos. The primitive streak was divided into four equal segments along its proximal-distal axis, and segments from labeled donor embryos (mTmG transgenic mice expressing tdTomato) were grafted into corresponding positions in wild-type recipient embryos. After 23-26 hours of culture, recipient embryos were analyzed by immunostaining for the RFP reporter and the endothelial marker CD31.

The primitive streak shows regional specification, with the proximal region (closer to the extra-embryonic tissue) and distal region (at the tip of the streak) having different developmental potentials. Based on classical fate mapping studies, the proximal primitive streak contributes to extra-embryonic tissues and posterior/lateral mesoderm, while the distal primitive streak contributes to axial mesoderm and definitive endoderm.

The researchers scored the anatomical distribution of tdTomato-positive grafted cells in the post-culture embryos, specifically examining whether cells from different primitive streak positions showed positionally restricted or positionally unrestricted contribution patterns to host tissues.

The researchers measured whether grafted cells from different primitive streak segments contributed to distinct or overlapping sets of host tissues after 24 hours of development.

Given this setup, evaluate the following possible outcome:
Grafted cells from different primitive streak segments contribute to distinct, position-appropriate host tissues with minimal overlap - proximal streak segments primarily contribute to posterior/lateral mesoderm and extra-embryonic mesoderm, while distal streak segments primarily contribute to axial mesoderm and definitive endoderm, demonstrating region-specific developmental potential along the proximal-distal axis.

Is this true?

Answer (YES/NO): NO